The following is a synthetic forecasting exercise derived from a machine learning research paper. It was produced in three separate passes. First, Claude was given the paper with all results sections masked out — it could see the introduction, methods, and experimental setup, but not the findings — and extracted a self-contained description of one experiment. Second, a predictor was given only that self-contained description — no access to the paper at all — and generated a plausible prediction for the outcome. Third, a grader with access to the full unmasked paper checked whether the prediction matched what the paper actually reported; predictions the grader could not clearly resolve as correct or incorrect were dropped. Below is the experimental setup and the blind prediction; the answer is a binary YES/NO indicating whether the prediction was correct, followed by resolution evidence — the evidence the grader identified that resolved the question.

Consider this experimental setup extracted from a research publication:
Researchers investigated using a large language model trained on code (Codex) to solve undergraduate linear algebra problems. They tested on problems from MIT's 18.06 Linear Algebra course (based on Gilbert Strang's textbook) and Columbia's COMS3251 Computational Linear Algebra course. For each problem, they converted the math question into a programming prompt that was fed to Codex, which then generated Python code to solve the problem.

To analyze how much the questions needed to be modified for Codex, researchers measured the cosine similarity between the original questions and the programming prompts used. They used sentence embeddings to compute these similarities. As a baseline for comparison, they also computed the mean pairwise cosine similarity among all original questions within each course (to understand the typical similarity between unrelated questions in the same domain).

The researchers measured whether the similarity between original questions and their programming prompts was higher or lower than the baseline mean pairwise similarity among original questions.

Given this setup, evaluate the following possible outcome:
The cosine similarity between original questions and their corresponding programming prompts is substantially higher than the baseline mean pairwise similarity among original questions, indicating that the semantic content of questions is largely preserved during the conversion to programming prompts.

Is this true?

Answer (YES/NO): YES